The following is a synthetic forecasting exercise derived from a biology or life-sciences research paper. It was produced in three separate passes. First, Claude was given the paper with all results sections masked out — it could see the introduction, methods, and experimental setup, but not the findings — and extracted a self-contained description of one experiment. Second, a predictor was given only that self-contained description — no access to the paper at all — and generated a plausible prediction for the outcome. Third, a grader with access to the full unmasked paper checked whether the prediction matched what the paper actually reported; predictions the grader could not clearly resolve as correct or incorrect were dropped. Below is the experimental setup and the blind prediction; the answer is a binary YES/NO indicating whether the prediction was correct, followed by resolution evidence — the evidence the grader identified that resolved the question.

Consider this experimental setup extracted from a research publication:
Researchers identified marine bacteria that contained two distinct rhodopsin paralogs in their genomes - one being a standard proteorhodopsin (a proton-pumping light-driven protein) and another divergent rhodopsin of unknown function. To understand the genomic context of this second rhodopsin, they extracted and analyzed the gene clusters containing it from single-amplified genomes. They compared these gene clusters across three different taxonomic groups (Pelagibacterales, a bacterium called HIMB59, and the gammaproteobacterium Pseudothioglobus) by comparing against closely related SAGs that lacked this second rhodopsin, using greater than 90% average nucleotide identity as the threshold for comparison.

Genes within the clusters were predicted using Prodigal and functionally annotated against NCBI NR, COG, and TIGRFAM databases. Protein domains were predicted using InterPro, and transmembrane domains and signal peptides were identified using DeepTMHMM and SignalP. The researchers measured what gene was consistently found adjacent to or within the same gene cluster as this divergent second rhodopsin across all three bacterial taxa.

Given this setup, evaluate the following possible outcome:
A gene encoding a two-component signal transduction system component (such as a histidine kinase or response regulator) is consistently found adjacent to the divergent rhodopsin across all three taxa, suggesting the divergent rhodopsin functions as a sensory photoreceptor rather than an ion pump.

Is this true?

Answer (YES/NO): NO